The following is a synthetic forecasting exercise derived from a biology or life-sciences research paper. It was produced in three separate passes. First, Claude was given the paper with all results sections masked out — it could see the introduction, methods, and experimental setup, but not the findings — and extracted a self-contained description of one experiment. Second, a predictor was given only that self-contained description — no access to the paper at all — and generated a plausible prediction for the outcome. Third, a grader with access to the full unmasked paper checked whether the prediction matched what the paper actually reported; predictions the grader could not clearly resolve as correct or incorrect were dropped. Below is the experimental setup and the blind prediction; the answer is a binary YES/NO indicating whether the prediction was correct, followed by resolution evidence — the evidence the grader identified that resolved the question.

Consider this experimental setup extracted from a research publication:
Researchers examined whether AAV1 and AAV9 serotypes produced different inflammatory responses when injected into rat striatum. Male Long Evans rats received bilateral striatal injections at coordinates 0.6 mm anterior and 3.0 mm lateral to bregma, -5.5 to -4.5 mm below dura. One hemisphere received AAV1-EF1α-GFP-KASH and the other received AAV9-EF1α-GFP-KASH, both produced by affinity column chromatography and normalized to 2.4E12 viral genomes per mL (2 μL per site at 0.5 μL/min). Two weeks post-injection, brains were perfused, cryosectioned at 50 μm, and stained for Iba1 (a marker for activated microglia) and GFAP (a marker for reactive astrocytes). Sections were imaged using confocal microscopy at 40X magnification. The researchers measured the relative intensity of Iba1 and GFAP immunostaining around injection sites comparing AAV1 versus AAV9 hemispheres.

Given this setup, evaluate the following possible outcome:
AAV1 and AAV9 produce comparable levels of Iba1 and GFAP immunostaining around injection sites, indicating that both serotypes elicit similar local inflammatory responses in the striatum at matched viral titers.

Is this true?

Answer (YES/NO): YES